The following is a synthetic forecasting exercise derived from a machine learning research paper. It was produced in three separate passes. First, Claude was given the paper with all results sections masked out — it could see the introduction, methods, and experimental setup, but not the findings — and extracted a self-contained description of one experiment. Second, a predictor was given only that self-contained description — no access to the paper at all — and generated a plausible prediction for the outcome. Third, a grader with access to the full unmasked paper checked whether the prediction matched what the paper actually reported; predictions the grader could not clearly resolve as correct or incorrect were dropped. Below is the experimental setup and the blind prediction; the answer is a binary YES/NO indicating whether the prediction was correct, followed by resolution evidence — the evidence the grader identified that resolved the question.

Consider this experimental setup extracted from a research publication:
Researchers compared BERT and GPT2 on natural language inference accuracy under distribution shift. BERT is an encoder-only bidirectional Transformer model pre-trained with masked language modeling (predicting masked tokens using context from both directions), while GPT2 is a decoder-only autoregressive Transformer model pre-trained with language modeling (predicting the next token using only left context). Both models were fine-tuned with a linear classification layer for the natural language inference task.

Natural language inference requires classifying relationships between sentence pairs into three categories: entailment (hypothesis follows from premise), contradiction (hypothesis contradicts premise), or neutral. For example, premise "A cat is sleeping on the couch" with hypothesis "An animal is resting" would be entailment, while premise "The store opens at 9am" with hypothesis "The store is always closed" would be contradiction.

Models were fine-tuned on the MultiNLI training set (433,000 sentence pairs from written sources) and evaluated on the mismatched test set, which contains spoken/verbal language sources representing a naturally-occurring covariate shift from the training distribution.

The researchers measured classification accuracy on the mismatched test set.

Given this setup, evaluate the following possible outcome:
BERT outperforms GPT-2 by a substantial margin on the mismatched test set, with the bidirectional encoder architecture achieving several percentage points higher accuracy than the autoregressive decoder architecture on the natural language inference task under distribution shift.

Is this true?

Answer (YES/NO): NO